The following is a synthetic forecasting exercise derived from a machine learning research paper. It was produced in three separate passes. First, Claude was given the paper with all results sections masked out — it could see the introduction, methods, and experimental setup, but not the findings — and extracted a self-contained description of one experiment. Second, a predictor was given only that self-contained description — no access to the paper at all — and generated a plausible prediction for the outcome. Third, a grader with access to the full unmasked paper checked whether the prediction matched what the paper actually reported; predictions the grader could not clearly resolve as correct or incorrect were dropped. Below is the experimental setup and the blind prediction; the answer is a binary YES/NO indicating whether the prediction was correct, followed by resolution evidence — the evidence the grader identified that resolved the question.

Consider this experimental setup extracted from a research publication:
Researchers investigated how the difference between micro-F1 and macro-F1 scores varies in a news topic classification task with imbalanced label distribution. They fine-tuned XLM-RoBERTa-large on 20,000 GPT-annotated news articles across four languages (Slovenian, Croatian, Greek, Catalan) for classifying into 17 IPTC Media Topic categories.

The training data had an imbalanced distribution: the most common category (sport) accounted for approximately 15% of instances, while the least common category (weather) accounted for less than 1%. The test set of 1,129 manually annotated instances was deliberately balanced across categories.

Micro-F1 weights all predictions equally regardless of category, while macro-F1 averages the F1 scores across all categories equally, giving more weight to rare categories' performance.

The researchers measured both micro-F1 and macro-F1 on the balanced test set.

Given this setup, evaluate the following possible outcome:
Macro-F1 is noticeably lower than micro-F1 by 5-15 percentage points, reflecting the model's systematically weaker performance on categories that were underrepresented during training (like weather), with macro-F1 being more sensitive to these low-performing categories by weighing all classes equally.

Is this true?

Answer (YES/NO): NO